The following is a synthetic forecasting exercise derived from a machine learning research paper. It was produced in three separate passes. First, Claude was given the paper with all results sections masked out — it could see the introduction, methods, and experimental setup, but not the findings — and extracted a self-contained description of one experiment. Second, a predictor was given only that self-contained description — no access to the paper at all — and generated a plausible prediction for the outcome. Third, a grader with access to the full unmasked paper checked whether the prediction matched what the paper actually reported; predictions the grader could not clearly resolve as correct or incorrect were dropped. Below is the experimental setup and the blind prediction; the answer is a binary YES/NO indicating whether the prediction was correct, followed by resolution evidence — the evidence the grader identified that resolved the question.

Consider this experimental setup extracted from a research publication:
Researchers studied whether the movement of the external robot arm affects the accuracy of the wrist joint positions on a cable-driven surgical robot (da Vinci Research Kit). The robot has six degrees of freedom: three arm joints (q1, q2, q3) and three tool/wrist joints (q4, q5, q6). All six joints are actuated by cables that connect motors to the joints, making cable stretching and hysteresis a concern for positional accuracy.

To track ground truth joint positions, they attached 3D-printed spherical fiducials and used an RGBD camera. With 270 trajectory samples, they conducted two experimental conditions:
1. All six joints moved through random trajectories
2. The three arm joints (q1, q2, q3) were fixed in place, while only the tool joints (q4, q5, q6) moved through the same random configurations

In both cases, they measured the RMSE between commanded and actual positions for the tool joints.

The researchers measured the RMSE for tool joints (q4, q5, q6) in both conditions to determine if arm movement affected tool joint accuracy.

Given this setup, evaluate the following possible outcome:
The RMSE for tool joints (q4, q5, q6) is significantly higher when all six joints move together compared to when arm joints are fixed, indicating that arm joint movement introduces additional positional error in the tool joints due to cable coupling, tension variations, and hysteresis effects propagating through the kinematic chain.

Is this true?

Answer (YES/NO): NO